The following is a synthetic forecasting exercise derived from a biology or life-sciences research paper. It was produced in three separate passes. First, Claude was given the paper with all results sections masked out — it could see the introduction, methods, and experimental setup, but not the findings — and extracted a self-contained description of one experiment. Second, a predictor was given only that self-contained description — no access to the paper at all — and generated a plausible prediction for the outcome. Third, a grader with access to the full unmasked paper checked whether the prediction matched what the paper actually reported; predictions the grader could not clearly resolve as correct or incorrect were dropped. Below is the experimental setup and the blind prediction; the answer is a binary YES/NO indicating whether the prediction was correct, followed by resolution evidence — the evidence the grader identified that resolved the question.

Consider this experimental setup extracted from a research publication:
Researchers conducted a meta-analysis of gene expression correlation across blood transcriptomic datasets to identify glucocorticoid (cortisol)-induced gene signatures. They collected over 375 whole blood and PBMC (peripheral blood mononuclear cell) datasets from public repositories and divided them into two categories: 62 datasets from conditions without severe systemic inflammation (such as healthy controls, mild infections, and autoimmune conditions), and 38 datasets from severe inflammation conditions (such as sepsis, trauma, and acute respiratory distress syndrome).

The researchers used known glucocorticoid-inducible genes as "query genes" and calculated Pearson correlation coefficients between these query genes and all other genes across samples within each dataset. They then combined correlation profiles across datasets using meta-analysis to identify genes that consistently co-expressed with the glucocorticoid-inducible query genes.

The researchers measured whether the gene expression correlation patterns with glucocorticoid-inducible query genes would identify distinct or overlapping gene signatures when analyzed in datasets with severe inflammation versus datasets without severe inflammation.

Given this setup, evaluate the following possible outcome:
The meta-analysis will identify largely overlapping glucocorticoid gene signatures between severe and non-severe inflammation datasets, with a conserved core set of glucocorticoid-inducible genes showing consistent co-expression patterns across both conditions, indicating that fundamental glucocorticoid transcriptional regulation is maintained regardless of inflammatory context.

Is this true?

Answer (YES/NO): NO